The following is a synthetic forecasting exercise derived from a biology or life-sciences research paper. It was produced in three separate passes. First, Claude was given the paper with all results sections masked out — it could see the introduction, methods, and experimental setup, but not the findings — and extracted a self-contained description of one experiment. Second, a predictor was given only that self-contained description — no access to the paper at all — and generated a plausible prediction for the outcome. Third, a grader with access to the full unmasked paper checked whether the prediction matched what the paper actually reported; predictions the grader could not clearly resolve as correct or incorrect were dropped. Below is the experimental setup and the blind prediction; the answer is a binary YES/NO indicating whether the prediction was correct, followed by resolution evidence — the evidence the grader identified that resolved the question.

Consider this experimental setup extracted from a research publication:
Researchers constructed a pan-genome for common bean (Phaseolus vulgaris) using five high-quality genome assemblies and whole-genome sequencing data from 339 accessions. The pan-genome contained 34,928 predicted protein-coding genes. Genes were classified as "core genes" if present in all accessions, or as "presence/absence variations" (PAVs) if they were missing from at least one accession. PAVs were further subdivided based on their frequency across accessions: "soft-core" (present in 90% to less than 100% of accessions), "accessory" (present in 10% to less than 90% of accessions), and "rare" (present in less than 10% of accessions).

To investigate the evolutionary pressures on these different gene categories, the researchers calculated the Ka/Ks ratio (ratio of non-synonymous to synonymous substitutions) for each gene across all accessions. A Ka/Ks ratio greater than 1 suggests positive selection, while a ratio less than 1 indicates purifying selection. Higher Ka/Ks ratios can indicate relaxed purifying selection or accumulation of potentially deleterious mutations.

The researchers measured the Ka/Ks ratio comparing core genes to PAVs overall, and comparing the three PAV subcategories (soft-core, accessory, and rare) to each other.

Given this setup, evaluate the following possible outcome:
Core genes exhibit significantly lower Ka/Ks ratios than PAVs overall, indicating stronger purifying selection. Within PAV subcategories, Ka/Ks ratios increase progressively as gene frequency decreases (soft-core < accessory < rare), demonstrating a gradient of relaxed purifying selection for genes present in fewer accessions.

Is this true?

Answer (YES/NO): NO